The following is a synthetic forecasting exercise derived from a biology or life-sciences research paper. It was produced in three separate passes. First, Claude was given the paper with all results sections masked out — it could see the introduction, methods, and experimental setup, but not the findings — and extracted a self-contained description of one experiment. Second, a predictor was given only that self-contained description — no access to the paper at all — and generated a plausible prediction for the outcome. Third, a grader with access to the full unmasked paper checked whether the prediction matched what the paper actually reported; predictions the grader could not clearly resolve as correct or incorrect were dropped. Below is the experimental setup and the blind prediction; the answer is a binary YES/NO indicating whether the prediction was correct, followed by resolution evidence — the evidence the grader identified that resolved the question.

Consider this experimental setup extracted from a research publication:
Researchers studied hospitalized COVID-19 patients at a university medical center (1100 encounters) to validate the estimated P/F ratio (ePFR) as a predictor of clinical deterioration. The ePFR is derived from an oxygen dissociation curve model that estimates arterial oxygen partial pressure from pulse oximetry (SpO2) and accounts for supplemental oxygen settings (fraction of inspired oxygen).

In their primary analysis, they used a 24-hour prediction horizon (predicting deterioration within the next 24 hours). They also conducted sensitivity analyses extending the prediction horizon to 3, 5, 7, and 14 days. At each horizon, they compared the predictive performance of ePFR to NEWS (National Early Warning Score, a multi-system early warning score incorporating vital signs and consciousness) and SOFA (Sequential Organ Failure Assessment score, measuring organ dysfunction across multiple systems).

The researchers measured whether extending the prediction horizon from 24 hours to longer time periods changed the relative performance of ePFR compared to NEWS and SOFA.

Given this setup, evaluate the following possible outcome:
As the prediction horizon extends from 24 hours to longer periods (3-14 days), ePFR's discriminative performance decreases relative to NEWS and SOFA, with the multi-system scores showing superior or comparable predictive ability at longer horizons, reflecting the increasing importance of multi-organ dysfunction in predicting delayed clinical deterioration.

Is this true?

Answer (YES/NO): NO